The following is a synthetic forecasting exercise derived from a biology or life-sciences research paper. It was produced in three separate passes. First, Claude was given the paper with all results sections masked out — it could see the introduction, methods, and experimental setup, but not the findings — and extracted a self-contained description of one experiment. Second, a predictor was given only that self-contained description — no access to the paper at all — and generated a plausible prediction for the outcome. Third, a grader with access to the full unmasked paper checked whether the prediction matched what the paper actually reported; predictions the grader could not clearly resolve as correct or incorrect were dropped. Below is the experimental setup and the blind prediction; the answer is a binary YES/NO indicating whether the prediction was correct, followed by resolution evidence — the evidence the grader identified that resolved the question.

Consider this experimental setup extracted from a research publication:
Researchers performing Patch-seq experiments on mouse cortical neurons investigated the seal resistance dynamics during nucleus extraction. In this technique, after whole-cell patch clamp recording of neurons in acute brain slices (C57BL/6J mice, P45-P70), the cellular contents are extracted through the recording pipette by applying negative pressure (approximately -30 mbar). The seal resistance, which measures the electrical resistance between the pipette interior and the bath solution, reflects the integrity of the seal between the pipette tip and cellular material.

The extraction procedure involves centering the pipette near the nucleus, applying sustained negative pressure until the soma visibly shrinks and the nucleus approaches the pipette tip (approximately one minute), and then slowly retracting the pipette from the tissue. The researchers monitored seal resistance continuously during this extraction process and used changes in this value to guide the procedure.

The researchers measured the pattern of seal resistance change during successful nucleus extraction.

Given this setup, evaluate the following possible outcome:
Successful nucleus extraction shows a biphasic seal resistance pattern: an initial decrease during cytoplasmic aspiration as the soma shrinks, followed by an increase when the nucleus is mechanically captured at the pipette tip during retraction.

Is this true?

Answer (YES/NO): NO